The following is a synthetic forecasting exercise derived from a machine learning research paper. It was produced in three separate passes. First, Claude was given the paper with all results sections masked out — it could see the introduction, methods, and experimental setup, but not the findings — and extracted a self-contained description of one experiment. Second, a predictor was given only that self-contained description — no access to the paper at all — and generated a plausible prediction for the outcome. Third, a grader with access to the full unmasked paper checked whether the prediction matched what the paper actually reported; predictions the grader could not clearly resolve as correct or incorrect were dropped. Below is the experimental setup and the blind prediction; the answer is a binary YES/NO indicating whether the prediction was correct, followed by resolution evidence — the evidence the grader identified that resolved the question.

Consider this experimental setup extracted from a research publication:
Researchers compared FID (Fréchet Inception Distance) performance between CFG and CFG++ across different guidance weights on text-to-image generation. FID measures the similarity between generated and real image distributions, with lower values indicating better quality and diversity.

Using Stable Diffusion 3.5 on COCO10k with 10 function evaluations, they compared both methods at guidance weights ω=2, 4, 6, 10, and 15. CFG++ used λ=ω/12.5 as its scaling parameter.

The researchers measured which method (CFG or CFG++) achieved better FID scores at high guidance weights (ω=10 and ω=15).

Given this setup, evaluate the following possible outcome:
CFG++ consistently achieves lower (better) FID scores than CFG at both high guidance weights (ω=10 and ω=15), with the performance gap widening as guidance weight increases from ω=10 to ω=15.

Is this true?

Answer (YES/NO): NO